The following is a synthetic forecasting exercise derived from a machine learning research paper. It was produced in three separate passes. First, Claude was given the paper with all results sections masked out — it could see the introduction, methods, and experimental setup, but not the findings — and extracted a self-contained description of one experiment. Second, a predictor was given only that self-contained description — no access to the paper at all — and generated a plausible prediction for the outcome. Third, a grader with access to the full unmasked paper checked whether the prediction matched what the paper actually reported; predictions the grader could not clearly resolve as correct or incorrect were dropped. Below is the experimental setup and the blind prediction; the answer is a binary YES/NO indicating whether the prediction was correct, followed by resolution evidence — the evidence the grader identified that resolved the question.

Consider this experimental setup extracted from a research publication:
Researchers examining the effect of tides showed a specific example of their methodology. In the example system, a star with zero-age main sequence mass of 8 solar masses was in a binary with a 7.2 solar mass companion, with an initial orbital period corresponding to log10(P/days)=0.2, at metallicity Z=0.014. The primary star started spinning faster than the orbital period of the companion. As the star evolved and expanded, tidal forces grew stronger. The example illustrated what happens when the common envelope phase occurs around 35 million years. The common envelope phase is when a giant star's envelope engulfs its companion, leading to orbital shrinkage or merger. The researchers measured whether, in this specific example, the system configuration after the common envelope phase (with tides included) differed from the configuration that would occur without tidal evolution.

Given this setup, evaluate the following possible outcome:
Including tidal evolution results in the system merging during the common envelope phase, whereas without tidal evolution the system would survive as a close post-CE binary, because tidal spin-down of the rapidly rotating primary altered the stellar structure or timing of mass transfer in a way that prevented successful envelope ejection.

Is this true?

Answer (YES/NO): NO